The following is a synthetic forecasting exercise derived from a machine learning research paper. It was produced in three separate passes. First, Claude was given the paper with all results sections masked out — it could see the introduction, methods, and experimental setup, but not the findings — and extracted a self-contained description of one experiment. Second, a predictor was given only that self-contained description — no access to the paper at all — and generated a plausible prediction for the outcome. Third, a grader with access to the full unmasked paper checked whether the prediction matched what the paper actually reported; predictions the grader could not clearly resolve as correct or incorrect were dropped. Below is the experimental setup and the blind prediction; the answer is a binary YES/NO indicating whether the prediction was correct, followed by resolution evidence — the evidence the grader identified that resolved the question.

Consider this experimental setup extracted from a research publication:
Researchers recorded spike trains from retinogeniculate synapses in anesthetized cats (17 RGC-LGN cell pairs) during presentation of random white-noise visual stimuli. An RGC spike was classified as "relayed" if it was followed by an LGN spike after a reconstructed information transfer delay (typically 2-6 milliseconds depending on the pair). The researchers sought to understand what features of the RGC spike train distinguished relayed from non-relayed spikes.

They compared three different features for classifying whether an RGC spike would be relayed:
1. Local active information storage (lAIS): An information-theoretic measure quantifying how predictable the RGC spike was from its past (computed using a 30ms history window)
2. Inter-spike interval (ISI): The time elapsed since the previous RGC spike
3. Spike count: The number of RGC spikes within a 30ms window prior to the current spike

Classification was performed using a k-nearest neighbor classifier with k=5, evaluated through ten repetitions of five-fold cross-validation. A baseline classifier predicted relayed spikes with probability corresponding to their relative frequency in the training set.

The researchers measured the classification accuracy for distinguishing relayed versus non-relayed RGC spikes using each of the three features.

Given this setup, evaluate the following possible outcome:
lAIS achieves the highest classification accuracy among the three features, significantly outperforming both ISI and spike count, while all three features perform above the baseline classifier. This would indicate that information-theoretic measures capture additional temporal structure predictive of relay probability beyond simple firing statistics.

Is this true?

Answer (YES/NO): NO